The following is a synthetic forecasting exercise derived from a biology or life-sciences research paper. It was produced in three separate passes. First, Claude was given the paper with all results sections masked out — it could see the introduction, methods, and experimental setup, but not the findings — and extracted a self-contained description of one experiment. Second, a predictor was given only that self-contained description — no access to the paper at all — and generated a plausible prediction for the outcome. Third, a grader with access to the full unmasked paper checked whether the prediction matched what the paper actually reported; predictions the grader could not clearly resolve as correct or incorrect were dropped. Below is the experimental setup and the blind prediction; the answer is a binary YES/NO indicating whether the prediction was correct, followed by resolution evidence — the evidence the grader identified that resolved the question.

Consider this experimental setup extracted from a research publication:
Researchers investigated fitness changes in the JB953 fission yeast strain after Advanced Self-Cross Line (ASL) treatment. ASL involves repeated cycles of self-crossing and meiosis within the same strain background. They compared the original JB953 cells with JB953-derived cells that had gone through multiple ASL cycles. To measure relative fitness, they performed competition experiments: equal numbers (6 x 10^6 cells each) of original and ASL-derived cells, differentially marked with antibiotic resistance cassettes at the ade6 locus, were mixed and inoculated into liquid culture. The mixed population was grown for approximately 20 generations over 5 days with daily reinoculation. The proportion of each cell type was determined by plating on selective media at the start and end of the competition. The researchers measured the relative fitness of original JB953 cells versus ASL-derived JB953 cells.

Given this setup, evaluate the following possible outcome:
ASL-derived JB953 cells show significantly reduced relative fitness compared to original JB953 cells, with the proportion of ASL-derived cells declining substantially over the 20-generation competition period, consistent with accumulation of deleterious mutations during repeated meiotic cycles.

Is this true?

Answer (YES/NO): NO